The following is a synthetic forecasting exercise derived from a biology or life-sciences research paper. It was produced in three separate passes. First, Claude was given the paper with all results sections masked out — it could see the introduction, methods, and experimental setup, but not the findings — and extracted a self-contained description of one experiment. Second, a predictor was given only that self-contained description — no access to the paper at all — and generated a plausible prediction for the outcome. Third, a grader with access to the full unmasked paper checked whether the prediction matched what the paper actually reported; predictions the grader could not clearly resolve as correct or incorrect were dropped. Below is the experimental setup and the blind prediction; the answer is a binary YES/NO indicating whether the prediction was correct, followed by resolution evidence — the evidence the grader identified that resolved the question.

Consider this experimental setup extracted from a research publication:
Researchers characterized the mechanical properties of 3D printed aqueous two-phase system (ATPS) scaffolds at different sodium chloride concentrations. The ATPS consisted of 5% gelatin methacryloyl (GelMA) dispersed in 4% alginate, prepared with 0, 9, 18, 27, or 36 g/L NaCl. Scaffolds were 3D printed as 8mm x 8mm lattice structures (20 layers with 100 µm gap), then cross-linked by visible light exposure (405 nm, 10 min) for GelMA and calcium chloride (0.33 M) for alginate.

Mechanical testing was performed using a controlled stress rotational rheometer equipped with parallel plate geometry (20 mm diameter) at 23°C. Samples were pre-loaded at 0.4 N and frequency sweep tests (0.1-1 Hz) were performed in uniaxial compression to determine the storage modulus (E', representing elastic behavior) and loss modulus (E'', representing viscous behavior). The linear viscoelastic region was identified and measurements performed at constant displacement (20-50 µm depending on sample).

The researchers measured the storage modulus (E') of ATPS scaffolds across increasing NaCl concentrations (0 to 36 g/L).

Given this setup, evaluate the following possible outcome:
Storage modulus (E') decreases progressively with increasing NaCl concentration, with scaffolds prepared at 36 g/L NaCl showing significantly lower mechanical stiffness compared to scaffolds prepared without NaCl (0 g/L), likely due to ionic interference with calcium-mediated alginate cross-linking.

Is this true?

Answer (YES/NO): NO